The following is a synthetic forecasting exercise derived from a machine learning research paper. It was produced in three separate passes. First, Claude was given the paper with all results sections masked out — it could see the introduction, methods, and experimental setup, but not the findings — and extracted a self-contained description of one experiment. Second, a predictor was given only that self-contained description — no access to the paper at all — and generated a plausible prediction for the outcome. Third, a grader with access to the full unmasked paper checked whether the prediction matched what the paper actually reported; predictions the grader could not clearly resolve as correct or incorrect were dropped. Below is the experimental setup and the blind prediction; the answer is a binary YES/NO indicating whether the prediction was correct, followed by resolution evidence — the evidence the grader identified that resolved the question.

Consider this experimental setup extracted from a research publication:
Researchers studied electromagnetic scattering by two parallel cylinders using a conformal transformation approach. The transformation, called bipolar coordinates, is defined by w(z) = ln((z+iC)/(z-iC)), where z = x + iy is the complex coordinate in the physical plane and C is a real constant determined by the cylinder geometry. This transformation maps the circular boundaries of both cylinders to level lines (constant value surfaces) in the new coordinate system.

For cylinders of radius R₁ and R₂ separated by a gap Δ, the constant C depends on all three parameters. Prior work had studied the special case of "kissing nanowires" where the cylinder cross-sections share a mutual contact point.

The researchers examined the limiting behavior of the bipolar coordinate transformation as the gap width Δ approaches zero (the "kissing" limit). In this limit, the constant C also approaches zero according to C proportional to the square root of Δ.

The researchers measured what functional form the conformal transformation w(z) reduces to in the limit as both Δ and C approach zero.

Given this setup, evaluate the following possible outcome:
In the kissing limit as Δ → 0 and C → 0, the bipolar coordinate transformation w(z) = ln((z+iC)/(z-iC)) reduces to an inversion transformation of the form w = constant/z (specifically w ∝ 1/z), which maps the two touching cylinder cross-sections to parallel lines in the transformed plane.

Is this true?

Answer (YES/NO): YES